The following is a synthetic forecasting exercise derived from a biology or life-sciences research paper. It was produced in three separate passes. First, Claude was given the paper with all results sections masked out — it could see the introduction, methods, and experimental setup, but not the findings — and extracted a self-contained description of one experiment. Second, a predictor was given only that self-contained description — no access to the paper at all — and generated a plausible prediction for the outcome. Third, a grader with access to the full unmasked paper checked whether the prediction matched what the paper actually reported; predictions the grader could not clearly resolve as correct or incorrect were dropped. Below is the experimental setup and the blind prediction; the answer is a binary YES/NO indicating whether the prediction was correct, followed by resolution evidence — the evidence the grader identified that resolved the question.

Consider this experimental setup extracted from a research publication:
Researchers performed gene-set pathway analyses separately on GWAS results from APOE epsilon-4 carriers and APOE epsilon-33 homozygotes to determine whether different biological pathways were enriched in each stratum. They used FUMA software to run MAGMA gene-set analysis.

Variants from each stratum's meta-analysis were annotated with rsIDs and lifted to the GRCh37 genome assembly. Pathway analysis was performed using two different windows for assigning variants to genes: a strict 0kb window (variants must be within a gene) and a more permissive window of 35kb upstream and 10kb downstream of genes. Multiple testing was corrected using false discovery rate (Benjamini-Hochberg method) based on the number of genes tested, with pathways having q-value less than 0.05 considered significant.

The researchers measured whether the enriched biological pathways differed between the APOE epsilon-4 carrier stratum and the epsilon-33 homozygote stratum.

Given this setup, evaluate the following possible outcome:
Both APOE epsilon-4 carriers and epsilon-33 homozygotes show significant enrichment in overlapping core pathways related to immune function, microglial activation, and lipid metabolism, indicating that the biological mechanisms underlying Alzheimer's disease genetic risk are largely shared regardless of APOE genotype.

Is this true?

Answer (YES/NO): NO